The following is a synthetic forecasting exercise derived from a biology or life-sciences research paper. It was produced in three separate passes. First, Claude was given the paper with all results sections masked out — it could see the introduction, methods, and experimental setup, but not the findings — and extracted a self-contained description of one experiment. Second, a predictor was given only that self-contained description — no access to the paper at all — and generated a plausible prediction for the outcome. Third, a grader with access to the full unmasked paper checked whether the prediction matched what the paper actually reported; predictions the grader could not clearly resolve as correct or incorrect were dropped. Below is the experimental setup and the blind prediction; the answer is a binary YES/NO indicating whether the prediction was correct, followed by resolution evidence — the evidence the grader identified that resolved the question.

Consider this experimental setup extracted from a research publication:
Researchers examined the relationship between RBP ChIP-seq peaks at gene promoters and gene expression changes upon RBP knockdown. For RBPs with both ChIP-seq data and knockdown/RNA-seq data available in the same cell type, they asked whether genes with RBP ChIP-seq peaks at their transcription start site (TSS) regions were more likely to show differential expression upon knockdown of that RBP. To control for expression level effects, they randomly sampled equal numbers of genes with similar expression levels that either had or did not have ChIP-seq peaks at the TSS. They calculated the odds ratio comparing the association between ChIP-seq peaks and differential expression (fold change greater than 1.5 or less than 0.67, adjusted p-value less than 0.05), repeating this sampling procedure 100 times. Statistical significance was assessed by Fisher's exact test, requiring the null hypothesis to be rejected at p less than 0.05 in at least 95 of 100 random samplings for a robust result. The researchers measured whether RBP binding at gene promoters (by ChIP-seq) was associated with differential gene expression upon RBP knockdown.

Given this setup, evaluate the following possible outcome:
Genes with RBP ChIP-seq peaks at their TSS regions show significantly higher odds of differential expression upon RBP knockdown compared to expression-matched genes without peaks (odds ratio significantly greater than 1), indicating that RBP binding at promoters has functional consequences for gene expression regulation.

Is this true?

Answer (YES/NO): NO